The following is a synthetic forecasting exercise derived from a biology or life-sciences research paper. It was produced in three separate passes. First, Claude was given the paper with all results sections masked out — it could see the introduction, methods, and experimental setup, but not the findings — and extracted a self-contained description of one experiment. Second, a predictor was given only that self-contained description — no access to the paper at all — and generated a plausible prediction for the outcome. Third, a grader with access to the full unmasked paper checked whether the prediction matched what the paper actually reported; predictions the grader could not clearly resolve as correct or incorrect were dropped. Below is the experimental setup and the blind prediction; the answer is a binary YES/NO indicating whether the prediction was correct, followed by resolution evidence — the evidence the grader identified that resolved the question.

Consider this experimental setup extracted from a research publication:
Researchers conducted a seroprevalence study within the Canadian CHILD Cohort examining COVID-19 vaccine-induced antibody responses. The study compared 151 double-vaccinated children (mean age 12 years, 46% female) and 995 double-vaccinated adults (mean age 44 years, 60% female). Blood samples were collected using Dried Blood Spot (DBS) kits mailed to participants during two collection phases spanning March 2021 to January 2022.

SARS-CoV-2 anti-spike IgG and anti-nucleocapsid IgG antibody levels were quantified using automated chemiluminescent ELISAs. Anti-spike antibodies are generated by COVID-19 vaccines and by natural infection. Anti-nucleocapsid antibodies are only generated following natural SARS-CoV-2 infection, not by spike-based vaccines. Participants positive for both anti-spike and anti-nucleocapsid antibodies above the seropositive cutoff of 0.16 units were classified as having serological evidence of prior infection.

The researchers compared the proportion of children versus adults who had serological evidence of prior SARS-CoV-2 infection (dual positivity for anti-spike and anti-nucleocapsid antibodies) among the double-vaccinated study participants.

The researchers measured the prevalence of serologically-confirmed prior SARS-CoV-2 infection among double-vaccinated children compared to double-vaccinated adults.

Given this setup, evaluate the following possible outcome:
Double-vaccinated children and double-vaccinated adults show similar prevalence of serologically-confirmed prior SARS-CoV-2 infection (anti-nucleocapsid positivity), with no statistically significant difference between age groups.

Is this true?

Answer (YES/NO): NO